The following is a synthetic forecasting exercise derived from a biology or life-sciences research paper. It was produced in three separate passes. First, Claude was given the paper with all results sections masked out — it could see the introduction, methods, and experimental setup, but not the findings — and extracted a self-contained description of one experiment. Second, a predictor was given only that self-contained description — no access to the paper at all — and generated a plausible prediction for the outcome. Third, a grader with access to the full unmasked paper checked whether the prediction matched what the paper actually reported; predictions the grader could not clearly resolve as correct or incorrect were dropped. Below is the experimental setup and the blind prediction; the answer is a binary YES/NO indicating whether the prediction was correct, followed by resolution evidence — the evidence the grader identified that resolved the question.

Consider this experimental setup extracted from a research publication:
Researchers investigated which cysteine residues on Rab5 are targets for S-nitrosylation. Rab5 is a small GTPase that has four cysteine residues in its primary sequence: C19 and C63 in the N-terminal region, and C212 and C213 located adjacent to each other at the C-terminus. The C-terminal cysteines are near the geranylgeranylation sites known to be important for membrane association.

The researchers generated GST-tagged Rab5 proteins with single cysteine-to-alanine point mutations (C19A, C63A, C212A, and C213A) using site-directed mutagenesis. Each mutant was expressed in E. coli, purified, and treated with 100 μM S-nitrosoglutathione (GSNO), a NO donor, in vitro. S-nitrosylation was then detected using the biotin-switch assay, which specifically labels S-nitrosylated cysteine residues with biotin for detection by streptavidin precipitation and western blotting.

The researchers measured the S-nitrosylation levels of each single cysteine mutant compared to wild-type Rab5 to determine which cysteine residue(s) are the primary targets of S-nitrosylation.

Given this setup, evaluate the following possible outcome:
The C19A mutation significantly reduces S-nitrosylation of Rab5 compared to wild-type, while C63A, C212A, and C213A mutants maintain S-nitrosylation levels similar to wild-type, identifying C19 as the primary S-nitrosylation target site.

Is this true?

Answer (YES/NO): NO